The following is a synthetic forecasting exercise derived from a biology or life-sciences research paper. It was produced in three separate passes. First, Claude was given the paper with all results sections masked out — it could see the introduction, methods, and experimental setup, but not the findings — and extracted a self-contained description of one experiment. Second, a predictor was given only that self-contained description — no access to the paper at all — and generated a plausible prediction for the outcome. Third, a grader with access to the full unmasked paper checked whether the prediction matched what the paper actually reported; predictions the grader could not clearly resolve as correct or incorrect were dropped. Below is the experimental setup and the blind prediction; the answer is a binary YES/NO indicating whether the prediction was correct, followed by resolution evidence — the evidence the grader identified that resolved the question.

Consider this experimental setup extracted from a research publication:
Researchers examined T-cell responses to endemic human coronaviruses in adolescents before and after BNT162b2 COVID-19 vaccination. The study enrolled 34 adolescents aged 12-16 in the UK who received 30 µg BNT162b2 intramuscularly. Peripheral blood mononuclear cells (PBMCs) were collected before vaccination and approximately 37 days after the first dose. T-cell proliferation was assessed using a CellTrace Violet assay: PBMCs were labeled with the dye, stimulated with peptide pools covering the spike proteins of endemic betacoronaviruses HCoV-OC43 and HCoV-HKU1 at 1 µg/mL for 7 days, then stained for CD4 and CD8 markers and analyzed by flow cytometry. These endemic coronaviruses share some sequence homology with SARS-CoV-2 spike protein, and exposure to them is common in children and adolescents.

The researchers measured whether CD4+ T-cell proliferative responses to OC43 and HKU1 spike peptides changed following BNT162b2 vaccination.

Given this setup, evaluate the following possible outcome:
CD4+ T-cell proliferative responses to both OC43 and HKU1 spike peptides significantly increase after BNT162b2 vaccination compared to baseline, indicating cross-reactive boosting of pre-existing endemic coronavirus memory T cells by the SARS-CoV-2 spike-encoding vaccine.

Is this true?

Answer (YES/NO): NO